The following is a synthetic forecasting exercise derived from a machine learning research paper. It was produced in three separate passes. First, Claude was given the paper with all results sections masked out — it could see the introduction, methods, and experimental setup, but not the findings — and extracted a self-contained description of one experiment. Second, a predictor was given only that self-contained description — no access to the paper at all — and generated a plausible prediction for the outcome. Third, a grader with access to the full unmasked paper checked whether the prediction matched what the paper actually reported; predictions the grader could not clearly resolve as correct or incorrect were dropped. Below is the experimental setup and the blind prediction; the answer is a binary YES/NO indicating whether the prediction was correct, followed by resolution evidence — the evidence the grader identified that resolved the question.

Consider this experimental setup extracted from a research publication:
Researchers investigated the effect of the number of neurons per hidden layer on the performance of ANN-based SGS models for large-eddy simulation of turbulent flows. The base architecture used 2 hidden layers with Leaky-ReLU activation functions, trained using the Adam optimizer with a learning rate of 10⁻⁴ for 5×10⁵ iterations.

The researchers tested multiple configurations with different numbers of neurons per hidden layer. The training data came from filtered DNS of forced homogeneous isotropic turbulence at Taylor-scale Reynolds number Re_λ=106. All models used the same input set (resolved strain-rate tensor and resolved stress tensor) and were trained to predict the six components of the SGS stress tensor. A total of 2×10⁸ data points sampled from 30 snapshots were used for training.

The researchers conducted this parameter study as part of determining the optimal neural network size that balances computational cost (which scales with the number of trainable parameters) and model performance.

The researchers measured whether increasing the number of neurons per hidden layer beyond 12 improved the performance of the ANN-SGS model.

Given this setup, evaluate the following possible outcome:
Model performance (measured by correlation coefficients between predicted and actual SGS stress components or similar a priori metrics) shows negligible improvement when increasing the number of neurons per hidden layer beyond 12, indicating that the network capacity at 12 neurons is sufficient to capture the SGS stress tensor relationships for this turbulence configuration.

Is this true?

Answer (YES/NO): NO